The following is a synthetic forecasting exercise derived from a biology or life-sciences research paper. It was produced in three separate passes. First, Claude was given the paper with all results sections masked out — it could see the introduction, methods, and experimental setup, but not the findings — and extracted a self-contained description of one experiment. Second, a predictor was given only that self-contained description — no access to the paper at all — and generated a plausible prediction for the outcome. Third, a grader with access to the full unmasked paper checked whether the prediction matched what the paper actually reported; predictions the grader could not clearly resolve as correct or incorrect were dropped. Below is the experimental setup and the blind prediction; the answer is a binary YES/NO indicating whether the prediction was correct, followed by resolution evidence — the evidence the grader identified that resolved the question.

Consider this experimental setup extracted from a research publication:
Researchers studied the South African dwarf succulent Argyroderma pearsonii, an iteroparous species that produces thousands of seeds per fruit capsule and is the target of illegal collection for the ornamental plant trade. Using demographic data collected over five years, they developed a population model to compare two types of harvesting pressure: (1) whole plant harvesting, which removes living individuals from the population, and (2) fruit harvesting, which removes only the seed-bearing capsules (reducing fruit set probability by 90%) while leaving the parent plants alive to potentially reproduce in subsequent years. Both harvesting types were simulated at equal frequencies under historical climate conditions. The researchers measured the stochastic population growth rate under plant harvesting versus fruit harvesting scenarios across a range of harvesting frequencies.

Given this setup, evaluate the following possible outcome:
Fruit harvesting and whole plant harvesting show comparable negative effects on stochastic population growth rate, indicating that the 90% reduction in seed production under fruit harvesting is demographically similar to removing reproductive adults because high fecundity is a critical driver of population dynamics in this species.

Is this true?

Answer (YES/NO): NO